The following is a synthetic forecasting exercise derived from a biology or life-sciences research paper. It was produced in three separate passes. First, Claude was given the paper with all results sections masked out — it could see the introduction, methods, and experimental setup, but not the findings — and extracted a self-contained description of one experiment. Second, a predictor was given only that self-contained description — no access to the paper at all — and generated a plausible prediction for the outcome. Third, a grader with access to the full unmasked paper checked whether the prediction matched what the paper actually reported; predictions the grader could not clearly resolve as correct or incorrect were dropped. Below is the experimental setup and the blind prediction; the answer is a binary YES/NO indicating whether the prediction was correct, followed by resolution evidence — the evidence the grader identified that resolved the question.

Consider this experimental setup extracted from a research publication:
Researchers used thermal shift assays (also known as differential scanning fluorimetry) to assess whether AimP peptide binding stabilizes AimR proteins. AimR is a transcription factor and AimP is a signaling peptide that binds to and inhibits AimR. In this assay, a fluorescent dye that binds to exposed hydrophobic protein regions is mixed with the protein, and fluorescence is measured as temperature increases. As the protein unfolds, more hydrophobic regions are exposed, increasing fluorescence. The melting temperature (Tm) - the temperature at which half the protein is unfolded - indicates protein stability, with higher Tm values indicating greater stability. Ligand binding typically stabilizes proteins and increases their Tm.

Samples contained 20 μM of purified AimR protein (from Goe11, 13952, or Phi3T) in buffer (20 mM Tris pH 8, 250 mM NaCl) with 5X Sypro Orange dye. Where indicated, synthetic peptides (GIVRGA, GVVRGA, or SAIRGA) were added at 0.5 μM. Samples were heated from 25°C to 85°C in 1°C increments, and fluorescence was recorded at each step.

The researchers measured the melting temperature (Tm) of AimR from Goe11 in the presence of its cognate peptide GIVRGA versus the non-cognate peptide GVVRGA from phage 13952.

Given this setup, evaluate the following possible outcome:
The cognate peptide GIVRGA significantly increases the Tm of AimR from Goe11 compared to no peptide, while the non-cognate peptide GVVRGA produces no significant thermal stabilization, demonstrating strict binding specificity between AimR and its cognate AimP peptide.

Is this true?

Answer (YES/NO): NO